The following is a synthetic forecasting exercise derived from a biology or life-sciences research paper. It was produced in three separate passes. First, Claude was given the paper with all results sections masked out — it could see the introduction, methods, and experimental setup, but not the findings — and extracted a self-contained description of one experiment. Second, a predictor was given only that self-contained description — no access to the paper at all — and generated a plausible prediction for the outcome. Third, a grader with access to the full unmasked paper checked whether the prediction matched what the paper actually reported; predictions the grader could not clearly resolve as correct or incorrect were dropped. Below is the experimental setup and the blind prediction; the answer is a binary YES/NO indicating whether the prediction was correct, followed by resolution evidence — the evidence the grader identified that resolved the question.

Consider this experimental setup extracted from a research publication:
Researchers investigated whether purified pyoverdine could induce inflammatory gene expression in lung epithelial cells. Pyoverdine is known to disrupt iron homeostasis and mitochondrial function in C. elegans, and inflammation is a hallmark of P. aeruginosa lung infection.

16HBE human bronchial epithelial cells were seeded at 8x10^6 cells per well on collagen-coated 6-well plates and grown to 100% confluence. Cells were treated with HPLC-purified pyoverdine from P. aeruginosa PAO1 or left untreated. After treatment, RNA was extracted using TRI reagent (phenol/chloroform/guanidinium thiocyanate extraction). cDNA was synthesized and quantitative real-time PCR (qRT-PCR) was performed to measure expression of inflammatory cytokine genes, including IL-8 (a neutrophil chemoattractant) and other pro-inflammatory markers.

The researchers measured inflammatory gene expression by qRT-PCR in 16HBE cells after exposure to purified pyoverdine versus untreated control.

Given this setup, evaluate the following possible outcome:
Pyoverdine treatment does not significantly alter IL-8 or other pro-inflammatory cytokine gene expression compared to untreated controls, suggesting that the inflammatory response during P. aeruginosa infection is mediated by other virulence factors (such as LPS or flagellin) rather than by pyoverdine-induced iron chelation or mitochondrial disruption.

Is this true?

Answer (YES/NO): YES